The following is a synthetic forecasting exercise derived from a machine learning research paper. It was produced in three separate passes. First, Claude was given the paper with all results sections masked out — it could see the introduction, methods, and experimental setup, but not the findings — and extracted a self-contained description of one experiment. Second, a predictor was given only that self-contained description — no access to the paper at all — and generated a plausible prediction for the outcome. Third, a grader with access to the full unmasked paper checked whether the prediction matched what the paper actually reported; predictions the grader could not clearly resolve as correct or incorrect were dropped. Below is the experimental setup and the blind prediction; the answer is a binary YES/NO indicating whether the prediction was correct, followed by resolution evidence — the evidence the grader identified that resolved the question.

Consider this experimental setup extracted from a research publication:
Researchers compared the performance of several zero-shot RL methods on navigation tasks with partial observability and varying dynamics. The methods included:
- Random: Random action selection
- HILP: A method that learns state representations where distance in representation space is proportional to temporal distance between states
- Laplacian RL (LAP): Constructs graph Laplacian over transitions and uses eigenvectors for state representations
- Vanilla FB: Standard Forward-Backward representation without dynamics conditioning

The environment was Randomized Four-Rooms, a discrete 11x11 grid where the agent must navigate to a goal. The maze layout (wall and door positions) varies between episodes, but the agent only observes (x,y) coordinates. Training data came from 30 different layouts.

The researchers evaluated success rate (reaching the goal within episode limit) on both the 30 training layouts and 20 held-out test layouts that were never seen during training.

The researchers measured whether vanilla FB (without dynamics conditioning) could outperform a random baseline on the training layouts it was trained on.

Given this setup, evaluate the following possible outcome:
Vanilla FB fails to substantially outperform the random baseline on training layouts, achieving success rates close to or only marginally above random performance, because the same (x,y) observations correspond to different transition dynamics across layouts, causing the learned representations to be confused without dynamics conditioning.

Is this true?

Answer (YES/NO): YES